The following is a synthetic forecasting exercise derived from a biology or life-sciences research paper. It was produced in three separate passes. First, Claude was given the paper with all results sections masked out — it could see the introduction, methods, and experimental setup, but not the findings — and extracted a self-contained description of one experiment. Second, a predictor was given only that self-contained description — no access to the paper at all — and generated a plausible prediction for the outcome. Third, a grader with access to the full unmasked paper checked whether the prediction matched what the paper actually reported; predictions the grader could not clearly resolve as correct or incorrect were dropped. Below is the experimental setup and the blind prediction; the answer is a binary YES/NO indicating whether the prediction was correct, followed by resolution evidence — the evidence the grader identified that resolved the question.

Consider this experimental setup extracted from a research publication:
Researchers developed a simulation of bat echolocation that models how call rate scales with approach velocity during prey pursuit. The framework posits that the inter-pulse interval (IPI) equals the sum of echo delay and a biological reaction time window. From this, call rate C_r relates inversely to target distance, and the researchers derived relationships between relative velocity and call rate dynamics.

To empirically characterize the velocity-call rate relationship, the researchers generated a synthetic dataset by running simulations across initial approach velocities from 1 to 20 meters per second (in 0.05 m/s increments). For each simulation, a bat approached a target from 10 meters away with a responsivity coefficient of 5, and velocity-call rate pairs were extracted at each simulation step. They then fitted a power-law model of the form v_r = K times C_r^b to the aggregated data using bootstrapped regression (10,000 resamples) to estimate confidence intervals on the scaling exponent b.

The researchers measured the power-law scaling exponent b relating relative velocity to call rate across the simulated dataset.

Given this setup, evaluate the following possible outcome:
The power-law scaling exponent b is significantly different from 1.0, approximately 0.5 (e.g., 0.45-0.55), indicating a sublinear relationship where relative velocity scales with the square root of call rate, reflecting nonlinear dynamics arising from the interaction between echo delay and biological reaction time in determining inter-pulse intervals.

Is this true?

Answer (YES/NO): NO